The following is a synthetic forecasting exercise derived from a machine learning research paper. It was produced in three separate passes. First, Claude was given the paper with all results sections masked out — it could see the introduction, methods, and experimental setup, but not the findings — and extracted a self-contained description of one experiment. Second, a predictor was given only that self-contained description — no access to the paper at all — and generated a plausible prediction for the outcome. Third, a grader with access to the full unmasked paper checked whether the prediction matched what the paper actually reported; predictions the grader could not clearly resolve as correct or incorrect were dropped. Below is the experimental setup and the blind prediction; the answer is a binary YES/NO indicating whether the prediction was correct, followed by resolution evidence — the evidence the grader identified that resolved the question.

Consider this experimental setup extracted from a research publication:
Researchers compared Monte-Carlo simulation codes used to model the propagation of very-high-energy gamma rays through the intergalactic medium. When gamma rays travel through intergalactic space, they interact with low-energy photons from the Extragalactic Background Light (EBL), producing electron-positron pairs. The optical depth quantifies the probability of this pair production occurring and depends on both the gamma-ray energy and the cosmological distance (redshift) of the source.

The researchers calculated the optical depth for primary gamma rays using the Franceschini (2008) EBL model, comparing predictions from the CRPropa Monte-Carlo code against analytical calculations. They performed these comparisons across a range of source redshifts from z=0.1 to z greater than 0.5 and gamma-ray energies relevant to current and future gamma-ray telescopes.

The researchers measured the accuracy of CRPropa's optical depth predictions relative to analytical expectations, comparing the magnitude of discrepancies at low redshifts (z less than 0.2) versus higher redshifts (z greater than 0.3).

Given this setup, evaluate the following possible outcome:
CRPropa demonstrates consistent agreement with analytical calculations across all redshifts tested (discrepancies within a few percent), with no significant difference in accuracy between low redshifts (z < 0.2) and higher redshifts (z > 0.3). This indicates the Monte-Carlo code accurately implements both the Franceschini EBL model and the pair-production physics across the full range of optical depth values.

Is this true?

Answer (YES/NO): NO